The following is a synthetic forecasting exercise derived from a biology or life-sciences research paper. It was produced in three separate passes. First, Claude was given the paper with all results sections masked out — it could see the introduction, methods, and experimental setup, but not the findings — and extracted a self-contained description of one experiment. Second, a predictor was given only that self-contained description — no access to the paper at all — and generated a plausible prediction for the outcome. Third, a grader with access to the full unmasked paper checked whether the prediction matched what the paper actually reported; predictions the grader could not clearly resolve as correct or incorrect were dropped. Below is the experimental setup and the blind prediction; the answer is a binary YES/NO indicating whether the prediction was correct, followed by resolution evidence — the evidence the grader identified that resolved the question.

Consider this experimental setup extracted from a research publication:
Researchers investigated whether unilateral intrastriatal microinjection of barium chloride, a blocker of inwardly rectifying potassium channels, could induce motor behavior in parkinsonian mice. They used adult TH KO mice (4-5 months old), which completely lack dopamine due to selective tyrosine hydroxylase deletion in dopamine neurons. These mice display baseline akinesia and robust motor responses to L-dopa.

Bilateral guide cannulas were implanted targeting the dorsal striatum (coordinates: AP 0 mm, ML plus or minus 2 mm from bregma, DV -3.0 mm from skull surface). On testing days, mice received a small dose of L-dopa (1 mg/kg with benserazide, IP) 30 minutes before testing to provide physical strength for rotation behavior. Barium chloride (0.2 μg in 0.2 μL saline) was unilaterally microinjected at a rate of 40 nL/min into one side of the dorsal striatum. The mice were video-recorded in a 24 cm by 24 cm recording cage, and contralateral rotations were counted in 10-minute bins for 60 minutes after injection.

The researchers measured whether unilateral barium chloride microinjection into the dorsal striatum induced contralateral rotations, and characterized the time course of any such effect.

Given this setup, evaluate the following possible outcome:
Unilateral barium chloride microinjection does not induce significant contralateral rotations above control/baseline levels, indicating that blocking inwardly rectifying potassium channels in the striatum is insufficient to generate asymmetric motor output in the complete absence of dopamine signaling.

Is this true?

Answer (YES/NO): NO